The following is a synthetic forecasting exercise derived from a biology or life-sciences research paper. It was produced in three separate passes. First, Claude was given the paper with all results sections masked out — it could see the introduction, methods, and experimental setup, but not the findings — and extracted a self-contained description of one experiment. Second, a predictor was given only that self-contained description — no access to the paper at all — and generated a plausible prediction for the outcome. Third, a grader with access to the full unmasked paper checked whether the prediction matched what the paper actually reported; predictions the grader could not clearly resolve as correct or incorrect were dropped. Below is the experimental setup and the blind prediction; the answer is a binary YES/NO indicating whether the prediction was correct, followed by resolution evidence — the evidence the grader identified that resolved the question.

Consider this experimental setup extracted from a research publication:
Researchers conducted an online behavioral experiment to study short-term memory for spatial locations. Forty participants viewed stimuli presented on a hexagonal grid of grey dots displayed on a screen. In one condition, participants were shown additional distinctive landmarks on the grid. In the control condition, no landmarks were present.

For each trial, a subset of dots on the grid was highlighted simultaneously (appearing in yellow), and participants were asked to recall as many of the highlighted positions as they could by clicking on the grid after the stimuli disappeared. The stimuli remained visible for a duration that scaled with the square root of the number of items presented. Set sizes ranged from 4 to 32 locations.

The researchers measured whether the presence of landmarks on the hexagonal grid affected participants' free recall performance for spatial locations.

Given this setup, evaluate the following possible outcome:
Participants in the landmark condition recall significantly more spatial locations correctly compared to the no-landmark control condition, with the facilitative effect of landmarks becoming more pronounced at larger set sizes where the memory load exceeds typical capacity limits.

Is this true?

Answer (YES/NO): NO